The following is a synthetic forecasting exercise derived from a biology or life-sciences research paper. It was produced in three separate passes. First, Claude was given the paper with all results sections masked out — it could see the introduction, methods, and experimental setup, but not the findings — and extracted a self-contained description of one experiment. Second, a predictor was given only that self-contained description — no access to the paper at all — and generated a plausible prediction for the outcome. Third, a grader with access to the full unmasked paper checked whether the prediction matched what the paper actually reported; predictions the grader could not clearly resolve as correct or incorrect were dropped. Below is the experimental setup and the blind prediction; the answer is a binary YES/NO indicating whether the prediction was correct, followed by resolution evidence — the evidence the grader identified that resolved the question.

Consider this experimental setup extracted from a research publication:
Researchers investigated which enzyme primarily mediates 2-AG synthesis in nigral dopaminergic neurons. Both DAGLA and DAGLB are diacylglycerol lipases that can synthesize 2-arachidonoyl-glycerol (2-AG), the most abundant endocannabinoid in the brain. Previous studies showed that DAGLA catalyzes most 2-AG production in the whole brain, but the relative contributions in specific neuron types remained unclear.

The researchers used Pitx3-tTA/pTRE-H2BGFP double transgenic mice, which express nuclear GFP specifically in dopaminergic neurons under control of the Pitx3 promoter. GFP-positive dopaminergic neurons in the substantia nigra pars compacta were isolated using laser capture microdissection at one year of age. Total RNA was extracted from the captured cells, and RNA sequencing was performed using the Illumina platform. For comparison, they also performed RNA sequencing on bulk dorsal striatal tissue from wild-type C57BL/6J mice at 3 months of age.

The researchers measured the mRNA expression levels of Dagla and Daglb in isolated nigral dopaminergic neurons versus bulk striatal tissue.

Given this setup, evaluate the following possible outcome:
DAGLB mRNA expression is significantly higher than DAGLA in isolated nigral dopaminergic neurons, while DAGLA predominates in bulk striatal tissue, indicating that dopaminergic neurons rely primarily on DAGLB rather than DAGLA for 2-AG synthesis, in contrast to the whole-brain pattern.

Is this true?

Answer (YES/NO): YES